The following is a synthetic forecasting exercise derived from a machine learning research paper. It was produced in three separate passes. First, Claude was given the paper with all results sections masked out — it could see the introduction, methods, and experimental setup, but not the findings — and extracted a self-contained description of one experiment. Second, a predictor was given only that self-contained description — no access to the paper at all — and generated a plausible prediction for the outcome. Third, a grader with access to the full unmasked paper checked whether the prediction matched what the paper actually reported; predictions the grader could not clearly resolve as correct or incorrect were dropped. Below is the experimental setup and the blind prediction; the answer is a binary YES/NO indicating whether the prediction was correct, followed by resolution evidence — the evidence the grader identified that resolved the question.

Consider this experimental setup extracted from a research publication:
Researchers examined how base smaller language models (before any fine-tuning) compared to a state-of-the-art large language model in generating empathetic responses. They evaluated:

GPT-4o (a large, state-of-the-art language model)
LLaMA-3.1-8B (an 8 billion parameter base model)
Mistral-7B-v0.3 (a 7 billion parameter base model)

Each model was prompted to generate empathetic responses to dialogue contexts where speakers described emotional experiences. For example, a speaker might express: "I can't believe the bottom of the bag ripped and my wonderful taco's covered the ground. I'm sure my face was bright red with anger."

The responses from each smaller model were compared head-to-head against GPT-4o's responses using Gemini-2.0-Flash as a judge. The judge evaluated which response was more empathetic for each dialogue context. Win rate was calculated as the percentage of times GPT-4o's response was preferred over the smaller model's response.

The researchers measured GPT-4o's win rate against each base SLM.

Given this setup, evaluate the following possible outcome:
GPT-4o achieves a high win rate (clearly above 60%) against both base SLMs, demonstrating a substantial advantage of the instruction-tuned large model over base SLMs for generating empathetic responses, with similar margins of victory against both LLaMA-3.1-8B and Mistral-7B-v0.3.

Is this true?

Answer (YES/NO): YES